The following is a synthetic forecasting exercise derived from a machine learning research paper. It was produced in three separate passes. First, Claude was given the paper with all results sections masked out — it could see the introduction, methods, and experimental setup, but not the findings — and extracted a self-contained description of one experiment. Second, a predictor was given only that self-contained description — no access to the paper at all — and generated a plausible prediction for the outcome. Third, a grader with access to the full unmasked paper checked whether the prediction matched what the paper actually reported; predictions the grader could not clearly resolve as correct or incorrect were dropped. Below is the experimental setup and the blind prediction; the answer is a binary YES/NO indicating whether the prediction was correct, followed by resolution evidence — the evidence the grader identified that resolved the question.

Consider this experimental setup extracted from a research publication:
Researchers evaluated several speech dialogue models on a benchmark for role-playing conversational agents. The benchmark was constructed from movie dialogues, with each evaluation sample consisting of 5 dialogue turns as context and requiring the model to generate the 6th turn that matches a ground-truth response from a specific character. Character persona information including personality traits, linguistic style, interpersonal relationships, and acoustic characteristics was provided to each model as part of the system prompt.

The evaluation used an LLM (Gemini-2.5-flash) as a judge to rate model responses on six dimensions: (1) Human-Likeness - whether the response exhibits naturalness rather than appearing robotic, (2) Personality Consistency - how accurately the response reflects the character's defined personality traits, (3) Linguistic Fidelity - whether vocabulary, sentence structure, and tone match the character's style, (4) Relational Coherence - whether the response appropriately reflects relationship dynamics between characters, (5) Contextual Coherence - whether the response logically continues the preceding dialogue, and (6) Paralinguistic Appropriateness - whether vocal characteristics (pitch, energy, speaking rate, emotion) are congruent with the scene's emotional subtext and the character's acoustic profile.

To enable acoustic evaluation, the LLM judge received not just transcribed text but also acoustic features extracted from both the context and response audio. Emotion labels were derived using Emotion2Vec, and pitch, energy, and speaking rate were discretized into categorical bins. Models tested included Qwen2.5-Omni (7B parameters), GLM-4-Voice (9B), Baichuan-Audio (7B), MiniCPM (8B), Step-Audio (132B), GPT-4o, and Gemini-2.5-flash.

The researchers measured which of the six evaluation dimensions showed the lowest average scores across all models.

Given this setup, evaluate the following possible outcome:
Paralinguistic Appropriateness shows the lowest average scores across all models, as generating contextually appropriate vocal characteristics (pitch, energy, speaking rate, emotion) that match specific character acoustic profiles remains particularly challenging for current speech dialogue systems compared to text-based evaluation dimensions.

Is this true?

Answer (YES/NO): YES